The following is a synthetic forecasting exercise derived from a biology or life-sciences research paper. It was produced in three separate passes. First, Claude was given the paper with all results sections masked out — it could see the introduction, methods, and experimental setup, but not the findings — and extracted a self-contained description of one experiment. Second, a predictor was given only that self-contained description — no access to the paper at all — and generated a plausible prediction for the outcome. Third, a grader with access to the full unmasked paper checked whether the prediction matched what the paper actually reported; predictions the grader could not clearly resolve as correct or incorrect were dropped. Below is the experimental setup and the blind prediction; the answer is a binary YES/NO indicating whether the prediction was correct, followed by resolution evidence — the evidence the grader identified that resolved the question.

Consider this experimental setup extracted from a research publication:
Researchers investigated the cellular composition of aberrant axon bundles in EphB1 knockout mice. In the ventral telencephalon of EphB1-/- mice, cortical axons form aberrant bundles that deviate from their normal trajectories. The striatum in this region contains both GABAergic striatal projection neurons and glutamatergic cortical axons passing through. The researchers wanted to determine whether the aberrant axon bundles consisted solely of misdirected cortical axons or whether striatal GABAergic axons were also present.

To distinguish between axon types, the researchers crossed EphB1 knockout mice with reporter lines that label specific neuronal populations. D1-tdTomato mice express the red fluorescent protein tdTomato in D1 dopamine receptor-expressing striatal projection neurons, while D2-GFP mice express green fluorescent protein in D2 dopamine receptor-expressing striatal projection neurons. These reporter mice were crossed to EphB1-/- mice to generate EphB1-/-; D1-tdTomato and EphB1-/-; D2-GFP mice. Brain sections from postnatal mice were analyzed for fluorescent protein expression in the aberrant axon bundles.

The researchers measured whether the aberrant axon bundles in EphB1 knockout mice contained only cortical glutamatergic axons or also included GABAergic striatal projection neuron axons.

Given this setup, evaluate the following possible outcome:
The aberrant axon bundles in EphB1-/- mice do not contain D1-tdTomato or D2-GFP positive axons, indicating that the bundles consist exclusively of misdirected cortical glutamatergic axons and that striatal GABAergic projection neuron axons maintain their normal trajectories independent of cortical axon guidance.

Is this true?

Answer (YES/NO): NO